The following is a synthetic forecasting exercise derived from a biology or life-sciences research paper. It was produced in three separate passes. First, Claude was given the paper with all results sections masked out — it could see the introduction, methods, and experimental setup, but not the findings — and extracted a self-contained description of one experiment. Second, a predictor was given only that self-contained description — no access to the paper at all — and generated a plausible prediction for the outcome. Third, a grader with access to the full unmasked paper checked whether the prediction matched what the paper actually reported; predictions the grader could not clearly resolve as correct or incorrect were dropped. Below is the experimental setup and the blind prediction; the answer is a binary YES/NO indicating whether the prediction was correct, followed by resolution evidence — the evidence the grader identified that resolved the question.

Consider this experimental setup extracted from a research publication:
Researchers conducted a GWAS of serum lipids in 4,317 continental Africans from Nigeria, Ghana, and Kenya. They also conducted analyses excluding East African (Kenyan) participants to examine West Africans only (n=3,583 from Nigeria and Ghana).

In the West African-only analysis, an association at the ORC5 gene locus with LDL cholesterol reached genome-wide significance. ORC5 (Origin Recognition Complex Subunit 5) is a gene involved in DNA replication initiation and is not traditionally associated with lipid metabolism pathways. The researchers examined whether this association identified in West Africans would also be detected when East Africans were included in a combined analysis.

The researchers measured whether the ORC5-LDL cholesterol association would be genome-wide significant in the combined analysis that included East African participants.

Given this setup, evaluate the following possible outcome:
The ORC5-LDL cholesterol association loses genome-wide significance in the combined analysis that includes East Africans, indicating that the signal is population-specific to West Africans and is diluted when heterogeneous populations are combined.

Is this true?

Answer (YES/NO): YES